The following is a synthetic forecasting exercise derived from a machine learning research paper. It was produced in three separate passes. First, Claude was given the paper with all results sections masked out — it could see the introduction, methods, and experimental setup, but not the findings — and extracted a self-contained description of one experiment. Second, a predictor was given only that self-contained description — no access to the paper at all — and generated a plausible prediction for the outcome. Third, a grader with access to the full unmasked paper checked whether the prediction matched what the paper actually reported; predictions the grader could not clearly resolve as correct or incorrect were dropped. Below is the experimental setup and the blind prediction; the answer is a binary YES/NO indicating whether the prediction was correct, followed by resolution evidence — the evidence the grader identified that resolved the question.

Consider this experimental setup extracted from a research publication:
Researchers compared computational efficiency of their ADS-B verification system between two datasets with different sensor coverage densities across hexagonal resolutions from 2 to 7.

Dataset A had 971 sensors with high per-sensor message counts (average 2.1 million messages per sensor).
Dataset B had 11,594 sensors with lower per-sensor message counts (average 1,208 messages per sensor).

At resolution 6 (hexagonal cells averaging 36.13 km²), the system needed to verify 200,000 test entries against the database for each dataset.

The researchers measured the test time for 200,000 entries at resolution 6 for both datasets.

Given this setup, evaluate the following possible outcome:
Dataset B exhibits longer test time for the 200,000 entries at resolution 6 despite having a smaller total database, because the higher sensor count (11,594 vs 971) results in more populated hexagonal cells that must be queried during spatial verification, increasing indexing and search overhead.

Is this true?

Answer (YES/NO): NO